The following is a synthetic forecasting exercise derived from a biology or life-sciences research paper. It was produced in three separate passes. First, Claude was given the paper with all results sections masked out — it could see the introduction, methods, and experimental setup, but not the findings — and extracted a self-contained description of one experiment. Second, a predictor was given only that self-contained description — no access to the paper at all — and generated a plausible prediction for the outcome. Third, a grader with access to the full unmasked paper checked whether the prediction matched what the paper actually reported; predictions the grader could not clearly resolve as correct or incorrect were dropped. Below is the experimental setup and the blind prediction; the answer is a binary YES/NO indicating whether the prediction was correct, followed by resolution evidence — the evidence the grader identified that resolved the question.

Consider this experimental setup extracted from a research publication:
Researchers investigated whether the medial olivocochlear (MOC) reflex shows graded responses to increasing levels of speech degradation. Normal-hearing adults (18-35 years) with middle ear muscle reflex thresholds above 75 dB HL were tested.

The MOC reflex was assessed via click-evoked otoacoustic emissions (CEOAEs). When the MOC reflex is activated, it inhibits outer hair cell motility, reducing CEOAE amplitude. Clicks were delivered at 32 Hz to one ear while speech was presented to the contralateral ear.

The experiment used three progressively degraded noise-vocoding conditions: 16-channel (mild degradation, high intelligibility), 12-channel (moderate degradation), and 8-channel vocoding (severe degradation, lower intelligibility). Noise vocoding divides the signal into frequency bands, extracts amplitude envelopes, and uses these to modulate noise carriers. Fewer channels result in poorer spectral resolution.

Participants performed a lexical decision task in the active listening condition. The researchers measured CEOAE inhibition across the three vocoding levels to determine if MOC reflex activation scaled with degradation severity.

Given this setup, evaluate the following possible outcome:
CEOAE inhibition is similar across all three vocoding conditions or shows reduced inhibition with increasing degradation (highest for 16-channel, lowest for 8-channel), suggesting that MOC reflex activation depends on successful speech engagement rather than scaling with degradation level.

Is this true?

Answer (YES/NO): NO